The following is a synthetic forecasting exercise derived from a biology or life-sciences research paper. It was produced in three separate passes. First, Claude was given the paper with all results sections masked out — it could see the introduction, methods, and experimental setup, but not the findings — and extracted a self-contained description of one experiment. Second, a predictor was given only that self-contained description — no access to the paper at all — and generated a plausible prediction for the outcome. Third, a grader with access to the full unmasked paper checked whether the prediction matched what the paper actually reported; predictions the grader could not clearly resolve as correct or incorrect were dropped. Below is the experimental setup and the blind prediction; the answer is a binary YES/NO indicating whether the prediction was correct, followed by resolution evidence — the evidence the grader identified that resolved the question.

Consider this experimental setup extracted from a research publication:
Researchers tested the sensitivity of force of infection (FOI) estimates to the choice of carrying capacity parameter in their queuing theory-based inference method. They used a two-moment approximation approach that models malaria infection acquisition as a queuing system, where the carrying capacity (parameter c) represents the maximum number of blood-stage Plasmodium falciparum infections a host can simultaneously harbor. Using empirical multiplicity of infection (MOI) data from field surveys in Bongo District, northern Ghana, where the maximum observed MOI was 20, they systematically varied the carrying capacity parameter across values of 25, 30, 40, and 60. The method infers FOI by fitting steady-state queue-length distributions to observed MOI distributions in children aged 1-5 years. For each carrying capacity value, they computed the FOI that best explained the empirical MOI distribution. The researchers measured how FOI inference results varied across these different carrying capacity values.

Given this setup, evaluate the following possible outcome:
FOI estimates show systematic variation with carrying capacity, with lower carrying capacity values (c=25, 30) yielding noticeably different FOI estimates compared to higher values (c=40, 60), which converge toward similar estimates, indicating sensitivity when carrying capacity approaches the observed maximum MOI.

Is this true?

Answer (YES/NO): NO